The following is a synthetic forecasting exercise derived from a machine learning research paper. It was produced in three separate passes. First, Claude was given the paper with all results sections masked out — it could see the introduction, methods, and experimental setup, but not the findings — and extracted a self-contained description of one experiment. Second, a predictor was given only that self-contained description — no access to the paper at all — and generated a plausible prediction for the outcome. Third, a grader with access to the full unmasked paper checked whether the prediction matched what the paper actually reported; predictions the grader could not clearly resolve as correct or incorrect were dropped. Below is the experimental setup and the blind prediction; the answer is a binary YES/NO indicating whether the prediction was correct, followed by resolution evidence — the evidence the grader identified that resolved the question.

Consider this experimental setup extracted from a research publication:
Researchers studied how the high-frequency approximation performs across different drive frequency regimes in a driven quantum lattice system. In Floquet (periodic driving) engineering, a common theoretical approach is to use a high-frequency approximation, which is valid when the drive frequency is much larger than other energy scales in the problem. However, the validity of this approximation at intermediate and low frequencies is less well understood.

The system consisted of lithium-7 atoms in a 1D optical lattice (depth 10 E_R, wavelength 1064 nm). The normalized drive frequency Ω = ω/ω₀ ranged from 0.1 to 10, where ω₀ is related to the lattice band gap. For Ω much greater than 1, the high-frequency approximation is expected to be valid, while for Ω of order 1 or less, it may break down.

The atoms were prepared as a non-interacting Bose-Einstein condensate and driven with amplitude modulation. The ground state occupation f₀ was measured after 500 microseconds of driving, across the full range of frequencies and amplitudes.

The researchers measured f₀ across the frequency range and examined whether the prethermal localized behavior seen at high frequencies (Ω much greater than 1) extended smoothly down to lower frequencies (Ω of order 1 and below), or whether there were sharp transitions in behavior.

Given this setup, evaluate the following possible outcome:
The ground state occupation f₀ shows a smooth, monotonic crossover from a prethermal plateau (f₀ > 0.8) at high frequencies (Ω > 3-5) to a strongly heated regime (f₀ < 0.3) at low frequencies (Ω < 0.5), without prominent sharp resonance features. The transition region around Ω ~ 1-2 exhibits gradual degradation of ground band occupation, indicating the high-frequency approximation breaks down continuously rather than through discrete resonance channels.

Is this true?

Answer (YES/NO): NO